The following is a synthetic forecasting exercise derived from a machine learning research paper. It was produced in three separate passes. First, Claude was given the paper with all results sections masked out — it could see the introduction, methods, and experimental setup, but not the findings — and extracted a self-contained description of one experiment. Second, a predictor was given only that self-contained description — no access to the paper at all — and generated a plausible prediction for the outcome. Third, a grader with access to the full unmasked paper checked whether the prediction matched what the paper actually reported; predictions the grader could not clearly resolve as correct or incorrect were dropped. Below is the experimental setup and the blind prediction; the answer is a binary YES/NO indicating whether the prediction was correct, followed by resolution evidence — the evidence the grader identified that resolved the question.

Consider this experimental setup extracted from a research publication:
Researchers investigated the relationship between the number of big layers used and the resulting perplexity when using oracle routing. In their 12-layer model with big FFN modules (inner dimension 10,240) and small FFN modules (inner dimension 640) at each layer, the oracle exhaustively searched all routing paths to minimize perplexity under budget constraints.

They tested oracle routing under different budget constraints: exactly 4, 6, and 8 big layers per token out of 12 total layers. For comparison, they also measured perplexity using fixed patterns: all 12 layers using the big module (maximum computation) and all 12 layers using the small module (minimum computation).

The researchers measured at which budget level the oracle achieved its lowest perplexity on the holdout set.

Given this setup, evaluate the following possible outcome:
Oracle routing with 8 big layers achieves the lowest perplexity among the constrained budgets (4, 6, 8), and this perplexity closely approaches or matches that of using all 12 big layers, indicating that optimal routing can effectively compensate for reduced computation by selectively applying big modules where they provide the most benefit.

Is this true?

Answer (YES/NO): NO